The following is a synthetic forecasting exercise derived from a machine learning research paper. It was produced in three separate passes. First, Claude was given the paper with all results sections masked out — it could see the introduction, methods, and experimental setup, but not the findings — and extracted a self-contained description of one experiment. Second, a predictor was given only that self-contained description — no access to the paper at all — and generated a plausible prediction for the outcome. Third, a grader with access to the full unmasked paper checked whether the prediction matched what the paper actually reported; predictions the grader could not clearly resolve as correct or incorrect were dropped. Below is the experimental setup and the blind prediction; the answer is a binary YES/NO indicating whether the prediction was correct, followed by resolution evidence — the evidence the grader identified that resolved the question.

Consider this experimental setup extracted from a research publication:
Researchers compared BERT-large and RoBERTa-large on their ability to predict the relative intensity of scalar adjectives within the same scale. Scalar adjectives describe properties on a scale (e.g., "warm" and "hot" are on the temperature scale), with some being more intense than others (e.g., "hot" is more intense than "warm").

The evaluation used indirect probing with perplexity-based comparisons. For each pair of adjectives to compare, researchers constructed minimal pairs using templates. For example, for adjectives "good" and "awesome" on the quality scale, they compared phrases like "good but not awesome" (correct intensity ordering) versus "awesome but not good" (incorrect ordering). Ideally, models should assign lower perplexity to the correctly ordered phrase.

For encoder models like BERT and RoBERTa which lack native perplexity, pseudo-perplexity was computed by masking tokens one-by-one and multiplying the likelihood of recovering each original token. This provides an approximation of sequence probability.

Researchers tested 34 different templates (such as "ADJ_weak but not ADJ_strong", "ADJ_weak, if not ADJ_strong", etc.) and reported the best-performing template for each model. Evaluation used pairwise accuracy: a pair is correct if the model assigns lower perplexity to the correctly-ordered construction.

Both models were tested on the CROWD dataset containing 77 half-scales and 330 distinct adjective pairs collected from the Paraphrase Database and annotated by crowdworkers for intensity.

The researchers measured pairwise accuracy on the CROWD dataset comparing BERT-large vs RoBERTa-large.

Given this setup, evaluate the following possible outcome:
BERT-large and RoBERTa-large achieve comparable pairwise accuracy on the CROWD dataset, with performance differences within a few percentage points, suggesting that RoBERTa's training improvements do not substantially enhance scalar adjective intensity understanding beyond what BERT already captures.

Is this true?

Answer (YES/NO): YES